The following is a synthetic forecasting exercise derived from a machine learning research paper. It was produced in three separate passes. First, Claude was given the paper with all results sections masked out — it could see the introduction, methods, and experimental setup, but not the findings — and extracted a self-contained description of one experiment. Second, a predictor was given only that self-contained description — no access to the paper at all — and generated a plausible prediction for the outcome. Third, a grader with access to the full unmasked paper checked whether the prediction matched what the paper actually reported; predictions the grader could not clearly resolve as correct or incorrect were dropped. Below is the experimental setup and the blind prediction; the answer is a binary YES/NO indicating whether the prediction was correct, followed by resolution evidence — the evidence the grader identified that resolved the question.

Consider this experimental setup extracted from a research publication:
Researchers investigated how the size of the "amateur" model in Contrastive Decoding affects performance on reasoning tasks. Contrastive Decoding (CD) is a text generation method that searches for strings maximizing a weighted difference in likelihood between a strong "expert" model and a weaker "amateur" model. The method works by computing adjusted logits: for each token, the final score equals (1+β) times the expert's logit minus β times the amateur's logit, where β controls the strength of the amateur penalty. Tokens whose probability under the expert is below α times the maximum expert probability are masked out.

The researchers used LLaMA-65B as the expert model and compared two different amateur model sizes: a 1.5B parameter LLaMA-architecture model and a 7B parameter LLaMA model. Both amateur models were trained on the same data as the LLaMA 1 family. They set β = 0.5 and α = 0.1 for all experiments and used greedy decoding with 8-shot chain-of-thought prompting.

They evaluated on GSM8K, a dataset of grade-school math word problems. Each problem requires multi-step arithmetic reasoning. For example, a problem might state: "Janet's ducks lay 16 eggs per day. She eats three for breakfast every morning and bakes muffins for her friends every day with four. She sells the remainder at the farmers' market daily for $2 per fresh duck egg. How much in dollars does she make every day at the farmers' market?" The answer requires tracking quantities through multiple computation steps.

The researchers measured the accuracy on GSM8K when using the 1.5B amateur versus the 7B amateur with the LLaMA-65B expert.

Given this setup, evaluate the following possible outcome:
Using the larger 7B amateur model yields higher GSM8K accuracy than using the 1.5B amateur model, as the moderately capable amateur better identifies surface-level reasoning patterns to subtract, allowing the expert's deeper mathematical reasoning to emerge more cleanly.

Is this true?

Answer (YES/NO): NO